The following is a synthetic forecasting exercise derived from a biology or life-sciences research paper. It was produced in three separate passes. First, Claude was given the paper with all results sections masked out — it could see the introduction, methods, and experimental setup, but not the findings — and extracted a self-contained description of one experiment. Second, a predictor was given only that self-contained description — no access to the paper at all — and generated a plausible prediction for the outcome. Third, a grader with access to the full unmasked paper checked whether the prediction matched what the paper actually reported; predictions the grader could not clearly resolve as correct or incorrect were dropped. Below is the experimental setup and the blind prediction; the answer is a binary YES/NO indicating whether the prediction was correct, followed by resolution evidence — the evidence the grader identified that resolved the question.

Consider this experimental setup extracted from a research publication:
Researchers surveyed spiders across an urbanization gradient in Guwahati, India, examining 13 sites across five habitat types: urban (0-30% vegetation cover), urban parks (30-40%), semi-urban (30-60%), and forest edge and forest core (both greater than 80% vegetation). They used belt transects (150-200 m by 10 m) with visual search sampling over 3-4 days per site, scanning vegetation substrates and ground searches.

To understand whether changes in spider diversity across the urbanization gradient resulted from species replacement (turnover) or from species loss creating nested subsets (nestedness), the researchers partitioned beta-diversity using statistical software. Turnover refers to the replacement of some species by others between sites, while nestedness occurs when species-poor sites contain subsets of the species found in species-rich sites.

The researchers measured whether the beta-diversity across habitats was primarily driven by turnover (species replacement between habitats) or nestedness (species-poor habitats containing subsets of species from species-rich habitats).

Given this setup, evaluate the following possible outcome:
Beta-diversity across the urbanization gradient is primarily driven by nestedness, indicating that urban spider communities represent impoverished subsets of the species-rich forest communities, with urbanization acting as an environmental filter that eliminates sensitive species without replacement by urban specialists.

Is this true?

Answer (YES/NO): NO